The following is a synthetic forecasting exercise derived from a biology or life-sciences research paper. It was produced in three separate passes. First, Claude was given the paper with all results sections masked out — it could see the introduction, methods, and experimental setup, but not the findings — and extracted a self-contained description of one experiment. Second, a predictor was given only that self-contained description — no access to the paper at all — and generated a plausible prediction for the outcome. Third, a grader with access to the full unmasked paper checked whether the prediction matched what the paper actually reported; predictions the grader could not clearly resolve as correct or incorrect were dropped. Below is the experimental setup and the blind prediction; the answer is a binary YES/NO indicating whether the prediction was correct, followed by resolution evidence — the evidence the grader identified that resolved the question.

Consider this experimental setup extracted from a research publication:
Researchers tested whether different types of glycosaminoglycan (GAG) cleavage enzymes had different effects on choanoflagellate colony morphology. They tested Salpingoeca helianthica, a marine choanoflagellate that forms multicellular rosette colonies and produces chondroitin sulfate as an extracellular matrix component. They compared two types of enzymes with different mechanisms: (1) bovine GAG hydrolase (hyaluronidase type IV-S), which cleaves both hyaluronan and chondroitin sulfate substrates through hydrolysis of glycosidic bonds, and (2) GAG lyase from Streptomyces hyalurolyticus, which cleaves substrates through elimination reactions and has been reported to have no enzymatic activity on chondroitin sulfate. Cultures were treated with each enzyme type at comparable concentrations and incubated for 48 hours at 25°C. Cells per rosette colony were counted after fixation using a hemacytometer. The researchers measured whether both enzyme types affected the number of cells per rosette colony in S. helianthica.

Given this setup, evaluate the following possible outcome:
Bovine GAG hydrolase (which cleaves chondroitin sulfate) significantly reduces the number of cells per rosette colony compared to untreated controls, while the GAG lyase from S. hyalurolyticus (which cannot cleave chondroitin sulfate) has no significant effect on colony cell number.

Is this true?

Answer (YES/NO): NO